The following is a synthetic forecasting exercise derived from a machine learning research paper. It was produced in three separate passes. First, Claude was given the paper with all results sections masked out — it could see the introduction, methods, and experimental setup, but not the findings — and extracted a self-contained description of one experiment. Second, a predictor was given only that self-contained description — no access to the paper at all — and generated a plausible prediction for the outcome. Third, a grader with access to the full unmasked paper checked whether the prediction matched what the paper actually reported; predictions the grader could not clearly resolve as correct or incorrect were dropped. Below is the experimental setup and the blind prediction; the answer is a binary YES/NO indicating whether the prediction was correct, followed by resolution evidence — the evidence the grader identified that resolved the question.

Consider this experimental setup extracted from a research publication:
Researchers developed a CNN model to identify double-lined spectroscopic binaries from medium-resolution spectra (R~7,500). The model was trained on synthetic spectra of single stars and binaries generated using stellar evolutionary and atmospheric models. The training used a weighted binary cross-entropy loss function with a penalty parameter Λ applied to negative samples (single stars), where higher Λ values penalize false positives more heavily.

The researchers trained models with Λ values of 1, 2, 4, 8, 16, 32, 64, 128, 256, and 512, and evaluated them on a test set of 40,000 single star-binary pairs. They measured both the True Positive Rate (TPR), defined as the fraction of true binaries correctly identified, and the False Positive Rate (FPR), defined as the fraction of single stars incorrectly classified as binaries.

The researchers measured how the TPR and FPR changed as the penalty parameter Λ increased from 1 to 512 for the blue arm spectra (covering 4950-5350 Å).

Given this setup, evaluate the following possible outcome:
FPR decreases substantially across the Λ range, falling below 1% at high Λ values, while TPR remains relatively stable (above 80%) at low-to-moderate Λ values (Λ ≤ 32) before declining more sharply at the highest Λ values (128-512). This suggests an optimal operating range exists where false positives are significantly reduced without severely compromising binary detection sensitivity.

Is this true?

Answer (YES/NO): NO